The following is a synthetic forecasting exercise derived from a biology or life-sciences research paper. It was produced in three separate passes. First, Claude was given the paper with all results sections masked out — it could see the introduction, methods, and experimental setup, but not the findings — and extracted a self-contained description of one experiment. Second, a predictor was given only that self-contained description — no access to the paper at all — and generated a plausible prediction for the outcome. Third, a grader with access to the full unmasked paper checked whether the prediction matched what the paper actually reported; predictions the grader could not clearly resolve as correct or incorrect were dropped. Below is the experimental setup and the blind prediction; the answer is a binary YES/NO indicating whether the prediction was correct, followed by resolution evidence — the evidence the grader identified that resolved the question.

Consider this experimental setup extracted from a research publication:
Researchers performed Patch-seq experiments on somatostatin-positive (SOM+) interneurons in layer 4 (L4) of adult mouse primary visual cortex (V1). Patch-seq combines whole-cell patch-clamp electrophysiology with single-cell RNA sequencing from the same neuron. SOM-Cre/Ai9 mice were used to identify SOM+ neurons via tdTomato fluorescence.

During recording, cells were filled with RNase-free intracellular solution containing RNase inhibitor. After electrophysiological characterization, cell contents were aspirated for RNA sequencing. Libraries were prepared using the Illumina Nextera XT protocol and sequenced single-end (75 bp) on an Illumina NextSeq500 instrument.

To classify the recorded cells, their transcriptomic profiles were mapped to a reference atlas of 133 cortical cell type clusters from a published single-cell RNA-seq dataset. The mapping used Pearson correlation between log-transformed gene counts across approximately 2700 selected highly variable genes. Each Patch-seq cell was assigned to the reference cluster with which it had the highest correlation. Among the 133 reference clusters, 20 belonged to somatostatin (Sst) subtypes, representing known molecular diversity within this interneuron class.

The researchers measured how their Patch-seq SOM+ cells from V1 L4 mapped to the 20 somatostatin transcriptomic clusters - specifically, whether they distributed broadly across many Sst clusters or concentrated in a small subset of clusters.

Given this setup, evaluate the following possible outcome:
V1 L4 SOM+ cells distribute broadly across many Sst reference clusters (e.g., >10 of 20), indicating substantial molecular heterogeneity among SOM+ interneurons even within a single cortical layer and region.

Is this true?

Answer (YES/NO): NO